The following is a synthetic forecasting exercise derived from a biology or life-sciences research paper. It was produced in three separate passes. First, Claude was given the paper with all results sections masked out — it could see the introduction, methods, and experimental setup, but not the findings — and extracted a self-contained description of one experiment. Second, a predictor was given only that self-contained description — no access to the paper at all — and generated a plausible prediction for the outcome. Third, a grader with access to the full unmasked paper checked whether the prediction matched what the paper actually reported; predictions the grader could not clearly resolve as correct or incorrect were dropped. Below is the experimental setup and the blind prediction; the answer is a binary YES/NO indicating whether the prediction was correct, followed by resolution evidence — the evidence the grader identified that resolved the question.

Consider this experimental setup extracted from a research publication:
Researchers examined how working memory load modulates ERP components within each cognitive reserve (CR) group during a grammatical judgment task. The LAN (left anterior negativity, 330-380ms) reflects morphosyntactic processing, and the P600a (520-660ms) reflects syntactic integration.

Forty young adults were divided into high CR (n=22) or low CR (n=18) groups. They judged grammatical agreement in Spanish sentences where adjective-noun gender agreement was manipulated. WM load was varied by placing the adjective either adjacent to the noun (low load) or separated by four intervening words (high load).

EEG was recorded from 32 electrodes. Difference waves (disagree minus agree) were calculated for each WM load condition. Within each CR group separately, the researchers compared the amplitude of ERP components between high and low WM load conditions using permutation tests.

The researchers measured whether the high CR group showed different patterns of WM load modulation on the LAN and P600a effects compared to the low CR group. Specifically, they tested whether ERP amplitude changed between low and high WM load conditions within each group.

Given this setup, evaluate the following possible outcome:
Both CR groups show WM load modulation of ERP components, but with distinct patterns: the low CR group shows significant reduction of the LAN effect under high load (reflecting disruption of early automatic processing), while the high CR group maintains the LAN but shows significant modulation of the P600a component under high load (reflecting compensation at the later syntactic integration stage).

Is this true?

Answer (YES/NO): NO